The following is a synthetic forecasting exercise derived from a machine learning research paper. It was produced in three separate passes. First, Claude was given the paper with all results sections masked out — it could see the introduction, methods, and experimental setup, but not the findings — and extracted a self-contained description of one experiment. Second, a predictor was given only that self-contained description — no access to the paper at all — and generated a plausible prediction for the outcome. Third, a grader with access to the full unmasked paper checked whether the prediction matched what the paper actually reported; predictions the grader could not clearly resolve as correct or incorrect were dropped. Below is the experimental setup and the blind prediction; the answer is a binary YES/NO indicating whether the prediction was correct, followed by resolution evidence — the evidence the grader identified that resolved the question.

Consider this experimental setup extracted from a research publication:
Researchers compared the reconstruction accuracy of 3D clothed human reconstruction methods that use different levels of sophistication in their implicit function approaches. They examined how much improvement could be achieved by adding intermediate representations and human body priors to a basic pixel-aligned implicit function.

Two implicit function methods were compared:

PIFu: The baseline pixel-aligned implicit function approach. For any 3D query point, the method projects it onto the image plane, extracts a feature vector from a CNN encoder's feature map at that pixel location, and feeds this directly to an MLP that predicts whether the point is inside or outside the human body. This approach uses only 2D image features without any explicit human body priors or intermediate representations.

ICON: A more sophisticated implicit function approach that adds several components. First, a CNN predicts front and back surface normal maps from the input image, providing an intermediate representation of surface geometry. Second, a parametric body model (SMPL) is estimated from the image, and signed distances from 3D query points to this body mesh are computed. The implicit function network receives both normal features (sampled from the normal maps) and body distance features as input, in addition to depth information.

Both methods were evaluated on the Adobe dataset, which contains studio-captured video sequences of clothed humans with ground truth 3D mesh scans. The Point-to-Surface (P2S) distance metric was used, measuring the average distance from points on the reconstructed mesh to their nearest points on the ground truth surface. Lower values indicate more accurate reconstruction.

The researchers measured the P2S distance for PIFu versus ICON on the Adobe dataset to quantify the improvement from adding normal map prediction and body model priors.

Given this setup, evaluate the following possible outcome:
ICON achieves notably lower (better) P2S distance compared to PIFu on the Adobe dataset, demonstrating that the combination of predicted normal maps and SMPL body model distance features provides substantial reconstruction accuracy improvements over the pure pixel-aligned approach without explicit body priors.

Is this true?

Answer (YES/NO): YES